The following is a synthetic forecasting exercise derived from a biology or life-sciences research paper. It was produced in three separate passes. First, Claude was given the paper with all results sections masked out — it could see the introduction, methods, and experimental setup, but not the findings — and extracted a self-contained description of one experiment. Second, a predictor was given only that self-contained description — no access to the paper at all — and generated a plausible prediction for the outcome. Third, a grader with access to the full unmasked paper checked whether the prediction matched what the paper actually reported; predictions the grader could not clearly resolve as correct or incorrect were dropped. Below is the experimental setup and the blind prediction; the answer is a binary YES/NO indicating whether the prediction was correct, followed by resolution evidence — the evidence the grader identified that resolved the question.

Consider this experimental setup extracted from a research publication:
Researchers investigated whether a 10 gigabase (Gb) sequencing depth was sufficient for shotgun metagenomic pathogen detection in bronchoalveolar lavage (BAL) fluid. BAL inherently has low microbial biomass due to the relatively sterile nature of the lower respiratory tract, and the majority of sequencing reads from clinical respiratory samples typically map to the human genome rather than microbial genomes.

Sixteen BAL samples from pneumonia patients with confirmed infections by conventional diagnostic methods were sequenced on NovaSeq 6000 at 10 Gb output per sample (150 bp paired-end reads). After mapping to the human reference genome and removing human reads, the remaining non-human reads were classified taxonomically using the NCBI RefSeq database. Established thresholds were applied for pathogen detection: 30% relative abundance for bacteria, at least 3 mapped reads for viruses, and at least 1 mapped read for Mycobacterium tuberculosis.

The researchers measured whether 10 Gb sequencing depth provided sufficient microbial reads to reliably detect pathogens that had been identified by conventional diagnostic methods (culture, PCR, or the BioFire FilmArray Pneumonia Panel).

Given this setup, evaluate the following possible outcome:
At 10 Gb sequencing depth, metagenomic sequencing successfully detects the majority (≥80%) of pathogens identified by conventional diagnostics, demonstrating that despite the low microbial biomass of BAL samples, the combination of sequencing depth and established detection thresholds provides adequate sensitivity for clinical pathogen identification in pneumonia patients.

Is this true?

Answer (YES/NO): NO